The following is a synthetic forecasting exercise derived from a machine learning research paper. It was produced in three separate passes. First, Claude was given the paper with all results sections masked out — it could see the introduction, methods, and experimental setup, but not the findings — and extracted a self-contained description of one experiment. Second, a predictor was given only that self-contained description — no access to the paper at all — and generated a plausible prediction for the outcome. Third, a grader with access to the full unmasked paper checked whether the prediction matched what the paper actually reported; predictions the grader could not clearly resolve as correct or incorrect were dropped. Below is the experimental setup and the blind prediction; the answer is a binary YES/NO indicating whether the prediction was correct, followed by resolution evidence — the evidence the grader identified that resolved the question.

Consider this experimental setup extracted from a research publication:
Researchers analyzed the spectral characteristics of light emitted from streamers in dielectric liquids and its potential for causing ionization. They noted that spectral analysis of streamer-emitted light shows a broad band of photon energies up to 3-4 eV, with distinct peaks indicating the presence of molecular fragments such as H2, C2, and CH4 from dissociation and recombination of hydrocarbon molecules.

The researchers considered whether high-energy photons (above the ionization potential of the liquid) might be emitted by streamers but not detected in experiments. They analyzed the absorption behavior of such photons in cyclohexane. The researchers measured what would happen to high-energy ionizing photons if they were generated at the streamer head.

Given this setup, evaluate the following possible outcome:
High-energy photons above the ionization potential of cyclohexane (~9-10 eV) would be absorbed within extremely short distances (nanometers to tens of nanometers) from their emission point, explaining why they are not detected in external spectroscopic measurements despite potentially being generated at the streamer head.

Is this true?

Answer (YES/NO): NO